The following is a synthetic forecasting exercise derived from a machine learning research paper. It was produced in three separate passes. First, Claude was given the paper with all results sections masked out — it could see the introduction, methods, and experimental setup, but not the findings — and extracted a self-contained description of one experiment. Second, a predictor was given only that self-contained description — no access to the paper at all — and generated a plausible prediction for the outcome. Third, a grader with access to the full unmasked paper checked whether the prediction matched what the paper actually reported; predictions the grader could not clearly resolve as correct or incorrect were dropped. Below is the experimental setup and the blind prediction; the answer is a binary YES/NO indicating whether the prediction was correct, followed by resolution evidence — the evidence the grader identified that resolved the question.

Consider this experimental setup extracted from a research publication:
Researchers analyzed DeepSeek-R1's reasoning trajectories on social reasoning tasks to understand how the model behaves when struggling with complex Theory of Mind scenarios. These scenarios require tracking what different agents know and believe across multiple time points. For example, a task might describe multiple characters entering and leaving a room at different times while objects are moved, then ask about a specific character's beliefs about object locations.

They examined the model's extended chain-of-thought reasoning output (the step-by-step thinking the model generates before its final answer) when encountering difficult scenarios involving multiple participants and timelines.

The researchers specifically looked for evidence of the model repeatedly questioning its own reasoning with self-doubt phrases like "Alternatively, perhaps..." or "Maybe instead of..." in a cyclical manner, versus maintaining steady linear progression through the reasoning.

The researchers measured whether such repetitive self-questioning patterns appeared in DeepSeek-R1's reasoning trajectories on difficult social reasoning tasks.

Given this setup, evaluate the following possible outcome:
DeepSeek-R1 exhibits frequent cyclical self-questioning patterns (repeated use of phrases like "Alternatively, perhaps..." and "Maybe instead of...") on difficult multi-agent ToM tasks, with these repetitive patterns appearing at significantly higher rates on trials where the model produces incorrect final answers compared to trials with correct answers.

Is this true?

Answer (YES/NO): YES